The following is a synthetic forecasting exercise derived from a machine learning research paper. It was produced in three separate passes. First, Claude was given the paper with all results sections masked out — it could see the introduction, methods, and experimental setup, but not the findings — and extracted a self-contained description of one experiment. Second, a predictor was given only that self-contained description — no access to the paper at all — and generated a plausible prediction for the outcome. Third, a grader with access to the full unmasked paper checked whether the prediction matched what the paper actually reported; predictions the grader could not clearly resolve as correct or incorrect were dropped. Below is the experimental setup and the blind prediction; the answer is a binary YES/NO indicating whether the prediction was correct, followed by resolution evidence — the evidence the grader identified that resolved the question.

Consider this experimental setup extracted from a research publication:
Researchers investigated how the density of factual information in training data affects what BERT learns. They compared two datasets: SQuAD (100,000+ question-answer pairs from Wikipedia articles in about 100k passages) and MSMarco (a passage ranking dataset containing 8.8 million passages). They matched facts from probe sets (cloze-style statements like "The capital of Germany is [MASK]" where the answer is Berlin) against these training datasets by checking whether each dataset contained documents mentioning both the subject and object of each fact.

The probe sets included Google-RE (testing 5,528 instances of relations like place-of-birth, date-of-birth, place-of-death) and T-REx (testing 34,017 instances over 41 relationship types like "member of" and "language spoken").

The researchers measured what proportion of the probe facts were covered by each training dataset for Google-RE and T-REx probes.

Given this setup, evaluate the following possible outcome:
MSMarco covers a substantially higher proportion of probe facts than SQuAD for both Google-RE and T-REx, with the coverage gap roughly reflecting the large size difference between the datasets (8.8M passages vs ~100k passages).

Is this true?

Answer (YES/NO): NO